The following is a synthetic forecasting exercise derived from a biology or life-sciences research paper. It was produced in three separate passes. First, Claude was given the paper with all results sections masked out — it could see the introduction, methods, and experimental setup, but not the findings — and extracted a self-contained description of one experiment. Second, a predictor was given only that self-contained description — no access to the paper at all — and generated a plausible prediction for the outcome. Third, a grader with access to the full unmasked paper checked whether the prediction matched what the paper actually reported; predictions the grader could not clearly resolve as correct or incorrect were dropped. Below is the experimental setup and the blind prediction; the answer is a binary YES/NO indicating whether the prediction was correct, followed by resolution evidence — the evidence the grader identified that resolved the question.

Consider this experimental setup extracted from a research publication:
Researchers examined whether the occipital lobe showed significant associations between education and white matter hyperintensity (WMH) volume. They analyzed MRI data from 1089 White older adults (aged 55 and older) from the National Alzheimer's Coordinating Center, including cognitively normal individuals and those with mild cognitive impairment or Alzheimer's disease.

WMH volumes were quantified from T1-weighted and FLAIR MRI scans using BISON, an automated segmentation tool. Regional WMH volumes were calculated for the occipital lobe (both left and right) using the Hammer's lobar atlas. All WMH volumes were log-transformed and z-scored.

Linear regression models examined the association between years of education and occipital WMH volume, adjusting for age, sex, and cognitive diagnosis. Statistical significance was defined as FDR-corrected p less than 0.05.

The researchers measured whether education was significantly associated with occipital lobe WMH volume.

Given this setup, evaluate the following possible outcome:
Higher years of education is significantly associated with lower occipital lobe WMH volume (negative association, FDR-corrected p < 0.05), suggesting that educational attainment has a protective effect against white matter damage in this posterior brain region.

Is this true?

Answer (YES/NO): NO